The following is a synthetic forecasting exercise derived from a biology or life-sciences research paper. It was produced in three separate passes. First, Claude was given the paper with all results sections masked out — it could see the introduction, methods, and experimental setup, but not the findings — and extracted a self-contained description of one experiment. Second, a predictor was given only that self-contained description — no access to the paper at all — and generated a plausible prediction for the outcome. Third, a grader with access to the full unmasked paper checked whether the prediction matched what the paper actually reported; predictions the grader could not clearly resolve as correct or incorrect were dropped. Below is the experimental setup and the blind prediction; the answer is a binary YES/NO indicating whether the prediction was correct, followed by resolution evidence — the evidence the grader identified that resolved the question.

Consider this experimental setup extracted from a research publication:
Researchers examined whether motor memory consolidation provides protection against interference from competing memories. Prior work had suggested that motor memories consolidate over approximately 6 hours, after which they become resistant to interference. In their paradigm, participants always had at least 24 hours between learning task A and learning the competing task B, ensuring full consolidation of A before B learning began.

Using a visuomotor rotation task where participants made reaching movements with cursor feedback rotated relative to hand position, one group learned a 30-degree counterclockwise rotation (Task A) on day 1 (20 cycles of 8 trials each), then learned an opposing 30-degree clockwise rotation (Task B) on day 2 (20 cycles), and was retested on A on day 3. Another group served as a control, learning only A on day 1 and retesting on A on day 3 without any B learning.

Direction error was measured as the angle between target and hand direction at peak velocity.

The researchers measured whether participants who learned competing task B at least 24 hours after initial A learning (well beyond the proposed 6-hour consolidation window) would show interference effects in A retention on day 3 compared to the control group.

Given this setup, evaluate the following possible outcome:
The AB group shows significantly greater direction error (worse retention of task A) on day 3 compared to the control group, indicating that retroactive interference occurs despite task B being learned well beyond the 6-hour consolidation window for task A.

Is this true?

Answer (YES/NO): YES